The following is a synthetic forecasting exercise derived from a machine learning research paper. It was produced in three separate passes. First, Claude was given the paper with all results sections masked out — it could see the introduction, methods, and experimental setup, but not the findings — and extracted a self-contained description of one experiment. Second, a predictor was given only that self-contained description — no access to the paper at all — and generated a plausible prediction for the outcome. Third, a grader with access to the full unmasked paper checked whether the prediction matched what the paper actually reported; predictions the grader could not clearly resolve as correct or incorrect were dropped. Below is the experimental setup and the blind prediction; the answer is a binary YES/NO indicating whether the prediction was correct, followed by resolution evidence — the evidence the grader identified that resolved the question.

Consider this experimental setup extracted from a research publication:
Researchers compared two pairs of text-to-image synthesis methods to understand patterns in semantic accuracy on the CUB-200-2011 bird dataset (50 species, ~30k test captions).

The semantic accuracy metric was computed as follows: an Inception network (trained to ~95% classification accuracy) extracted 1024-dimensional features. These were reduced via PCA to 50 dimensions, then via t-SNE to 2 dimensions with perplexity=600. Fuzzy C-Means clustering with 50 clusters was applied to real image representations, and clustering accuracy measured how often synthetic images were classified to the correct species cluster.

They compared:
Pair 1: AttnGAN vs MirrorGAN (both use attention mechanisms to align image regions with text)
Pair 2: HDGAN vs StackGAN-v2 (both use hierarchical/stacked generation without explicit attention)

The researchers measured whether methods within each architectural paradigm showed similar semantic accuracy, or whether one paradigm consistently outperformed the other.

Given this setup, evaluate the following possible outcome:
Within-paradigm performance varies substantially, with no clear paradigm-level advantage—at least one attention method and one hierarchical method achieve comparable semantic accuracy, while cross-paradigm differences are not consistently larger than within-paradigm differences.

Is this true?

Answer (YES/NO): NO